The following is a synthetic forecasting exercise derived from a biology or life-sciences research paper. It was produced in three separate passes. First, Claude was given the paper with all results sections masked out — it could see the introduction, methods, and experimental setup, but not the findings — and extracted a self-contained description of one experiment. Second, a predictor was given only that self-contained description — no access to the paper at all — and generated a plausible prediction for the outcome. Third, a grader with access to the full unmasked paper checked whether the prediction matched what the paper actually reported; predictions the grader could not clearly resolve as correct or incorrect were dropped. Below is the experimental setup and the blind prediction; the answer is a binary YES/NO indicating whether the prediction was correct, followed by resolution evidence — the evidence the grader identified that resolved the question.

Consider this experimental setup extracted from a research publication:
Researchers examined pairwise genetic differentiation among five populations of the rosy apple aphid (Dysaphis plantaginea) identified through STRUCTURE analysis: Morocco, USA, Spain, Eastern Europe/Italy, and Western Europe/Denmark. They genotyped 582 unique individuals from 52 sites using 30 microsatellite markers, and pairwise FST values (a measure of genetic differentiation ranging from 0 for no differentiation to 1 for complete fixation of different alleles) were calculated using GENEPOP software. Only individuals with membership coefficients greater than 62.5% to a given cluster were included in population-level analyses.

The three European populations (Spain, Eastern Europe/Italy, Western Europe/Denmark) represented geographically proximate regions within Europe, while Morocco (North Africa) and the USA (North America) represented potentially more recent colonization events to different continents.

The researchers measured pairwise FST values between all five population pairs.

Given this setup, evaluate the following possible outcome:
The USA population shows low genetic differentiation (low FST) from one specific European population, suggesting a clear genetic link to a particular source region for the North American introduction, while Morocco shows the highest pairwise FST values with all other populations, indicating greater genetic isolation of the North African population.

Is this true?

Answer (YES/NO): NO